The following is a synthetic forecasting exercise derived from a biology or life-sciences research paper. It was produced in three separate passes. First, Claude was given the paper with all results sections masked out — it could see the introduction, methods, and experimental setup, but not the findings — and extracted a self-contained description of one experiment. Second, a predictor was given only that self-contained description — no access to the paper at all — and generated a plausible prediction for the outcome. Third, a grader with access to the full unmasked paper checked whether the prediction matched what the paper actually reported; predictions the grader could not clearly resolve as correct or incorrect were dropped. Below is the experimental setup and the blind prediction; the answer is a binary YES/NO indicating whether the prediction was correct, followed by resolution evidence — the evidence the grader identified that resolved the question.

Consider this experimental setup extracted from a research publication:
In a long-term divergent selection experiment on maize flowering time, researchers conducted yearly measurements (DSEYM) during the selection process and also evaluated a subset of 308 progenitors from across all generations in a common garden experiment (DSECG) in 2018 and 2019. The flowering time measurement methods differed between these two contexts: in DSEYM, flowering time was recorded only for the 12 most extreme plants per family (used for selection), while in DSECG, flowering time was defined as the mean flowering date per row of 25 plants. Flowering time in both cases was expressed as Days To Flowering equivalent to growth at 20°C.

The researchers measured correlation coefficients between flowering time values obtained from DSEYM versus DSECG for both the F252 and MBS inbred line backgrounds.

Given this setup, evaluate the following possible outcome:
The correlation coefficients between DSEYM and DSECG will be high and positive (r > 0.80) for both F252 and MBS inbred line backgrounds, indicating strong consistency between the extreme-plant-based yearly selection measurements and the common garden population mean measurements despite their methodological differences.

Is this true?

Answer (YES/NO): YES